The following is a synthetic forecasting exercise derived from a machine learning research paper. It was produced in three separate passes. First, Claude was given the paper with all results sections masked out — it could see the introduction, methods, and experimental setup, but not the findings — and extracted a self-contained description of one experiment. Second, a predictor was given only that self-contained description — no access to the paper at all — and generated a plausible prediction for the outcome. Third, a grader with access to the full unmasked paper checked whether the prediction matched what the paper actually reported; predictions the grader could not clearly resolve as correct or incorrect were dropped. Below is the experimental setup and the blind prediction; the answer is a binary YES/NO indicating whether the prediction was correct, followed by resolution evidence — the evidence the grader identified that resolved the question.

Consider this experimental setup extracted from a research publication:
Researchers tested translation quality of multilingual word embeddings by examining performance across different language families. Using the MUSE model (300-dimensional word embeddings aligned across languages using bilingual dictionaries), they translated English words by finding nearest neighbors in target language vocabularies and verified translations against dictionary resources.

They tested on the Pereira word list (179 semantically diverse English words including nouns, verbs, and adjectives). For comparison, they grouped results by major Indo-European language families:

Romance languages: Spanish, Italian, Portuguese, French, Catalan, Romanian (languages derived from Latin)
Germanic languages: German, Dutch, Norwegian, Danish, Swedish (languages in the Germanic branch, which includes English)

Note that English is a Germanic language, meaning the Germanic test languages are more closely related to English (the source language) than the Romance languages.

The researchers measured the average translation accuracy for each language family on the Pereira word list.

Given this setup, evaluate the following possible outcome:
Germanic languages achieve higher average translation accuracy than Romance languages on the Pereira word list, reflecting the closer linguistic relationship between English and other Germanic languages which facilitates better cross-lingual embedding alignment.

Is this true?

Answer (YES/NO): NO